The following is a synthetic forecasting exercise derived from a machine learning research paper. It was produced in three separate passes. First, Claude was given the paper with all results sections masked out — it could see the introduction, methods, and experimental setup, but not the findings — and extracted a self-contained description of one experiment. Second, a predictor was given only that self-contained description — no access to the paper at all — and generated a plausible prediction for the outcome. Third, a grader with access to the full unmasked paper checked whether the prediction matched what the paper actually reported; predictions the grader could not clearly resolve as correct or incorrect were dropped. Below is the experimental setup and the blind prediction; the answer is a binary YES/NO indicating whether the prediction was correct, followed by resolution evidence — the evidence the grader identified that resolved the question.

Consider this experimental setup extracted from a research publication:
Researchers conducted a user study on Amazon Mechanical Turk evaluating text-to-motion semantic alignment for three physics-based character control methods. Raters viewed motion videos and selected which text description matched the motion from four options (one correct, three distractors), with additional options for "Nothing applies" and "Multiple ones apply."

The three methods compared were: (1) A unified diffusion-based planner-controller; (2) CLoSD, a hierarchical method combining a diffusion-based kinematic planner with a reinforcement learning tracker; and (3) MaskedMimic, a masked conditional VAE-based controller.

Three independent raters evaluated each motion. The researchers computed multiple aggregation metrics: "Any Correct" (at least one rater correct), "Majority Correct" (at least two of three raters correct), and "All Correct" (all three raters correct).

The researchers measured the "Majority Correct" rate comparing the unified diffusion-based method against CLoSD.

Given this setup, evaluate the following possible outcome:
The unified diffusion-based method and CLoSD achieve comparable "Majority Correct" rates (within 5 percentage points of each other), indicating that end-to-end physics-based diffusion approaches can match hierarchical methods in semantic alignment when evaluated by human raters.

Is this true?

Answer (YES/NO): NO